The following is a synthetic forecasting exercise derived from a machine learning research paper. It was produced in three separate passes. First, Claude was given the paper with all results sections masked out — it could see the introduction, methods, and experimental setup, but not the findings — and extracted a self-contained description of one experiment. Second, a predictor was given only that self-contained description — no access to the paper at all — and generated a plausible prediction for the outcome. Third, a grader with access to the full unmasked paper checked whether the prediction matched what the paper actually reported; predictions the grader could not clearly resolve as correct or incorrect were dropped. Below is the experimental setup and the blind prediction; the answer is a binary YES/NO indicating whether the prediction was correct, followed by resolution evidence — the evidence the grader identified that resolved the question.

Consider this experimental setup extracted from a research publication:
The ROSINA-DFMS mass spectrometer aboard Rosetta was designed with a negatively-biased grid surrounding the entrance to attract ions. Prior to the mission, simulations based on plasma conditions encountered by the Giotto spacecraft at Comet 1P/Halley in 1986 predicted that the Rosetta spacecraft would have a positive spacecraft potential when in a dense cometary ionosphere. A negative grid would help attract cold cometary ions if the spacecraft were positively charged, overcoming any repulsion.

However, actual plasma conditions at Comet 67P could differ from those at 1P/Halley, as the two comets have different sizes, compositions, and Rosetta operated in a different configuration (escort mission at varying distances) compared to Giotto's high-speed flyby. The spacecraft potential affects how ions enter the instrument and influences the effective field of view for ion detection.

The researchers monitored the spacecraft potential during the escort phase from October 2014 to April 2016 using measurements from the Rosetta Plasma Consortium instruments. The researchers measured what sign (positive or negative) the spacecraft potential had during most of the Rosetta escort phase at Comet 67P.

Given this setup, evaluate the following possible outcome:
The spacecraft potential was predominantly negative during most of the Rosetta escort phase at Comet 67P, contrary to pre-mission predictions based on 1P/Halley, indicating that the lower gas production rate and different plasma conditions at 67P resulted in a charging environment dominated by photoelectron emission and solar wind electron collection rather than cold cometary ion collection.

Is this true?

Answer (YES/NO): YES